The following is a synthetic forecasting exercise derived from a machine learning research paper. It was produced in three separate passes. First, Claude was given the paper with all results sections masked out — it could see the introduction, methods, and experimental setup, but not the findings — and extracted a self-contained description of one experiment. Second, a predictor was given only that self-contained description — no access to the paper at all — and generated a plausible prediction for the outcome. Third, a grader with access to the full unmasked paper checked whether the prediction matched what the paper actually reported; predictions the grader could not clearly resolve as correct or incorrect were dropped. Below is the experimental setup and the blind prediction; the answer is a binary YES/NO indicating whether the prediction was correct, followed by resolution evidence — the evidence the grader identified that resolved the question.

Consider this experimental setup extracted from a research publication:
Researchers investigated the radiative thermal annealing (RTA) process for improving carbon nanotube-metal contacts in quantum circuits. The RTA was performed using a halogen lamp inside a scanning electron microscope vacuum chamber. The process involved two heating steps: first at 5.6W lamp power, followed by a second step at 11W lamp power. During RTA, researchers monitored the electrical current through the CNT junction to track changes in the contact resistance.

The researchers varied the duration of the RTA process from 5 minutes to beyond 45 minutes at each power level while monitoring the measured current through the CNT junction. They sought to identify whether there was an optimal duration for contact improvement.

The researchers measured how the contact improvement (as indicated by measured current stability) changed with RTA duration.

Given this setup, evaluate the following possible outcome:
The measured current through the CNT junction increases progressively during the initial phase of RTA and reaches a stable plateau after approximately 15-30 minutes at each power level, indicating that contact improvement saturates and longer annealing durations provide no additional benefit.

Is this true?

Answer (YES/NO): NO